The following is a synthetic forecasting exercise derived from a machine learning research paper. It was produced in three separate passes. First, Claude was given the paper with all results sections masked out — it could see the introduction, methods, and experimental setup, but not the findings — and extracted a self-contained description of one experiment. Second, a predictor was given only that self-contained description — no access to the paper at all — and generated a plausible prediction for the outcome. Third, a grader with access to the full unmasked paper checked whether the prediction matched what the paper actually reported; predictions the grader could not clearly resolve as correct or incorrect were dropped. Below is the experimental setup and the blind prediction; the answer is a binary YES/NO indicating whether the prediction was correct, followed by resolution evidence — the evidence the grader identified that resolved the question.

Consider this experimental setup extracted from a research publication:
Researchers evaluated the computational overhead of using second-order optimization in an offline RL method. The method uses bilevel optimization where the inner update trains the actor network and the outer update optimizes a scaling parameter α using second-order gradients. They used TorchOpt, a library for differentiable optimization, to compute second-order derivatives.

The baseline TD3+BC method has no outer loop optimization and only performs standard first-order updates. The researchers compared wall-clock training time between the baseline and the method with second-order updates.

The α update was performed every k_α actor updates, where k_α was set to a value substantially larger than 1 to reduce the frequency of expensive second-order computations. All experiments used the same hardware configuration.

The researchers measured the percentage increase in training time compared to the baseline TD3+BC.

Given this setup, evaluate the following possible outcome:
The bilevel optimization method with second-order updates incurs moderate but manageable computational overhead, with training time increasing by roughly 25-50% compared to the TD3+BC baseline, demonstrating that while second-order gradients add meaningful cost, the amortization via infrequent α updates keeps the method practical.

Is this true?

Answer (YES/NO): NO